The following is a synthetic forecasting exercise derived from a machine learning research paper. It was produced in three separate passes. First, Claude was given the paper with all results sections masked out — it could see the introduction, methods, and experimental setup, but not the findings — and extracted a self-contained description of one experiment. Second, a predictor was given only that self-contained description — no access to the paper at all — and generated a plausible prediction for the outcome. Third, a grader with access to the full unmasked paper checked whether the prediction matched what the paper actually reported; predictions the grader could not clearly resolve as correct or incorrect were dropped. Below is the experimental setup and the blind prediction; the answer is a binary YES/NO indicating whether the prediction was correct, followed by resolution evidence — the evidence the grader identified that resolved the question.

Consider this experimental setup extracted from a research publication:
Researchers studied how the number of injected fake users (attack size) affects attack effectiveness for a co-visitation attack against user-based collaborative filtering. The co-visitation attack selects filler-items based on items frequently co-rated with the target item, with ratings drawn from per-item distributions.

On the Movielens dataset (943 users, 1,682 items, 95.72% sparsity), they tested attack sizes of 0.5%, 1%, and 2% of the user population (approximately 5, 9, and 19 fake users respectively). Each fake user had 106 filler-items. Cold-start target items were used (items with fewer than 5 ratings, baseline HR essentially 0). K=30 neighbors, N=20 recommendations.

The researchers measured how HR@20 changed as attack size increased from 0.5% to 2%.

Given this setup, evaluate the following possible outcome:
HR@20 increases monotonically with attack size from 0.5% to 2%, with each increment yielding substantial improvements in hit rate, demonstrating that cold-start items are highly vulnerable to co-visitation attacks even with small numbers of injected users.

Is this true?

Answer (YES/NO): NO